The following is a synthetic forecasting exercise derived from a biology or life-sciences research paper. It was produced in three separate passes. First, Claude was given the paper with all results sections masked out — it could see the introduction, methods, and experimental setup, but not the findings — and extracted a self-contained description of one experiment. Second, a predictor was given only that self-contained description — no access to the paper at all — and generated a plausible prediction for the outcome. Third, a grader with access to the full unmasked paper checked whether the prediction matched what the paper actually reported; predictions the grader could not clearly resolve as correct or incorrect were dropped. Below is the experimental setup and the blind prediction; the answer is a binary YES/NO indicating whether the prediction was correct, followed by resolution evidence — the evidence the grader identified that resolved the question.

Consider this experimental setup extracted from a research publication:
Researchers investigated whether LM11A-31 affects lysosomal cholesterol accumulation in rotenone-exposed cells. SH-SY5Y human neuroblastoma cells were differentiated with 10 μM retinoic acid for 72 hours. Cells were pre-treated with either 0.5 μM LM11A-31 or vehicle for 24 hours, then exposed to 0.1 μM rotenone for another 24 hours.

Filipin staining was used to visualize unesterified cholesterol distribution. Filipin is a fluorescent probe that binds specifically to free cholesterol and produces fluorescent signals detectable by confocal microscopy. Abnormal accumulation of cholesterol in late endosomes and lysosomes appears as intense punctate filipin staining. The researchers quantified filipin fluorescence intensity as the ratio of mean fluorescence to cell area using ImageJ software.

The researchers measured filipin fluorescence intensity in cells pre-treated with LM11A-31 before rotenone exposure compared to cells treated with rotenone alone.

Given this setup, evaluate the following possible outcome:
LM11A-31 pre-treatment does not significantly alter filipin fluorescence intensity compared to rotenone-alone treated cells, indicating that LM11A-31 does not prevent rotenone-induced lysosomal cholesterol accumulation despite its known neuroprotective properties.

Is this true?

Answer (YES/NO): NO